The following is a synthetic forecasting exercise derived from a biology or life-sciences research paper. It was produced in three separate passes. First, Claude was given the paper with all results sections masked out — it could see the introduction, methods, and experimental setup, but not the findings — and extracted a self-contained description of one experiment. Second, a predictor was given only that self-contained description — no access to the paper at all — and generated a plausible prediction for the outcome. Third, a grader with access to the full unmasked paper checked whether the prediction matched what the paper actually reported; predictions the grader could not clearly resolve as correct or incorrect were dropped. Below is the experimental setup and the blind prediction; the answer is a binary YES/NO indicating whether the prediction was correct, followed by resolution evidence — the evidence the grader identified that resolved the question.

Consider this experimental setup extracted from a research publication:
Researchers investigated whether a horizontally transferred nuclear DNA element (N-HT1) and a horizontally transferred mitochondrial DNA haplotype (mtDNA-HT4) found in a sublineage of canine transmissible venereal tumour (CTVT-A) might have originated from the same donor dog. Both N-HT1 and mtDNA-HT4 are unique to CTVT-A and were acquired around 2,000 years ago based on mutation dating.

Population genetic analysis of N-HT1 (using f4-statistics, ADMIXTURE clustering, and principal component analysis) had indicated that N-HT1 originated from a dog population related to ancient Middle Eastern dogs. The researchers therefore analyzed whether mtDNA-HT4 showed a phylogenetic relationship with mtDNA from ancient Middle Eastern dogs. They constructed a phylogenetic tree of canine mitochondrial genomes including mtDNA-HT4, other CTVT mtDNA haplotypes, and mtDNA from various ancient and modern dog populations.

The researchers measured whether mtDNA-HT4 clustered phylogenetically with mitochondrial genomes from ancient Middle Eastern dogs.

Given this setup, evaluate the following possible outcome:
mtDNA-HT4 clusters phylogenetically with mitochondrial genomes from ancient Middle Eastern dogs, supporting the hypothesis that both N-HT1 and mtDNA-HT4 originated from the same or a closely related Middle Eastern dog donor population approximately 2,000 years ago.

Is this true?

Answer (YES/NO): NO